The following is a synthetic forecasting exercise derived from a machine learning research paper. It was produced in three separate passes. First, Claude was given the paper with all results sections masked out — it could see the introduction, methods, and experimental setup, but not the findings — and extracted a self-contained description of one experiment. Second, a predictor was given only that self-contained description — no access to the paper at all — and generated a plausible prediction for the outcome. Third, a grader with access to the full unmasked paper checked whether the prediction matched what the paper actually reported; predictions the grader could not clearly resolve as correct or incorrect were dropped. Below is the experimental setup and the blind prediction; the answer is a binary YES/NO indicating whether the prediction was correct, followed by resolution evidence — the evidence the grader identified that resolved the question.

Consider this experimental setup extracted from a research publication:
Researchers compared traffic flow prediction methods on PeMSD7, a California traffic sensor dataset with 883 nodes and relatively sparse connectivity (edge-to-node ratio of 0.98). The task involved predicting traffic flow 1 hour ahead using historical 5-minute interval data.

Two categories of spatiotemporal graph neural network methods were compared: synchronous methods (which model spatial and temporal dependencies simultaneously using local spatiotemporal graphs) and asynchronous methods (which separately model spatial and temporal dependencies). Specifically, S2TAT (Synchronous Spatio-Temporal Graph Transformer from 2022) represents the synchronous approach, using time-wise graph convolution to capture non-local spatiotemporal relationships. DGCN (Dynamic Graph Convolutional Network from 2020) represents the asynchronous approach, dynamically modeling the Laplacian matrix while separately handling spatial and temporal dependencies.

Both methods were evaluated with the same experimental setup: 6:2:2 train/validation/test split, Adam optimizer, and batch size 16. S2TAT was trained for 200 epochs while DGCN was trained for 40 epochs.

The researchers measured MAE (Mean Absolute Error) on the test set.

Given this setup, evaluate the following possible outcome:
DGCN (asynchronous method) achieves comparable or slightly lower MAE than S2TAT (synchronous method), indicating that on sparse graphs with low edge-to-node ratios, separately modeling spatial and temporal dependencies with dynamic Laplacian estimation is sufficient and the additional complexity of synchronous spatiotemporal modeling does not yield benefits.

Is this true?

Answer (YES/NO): YES